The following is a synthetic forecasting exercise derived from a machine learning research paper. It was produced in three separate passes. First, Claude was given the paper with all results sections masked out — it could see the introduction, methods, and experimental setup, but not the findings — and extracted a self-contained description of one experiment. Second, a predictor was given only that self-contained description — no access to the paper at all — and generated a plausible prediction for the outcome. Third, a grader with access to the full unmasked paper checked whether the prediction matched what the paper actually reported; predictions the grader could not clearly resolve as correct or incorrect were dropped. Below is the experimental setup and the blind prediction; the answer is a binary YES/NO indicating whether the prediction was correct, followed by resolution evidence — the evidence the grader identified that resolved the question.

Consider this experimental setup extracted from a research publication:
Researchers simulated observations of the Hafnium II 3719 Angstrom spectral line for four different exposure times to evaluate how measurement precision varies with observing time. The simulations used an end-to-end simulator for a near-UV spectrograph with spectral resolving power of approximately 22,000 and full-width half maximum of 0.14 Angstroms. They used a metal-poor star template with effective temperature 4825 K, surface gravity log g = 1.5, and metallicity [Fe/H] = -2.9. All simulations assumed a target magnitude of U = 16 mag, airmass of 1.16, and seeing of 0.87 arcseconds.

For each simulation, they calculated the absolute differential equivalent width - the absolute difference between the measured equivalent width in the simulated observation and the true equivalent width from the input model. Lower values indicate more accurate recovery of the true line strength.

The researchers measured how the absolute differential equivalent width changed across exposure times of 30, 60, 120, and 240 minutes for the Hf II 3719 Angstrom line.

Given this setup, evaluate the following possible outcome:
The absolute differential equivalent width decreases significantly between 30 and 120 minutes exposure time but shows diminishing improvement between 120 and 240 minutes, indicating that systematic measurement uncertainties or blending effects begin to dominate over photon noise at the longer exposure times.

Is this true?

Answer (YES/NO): NO